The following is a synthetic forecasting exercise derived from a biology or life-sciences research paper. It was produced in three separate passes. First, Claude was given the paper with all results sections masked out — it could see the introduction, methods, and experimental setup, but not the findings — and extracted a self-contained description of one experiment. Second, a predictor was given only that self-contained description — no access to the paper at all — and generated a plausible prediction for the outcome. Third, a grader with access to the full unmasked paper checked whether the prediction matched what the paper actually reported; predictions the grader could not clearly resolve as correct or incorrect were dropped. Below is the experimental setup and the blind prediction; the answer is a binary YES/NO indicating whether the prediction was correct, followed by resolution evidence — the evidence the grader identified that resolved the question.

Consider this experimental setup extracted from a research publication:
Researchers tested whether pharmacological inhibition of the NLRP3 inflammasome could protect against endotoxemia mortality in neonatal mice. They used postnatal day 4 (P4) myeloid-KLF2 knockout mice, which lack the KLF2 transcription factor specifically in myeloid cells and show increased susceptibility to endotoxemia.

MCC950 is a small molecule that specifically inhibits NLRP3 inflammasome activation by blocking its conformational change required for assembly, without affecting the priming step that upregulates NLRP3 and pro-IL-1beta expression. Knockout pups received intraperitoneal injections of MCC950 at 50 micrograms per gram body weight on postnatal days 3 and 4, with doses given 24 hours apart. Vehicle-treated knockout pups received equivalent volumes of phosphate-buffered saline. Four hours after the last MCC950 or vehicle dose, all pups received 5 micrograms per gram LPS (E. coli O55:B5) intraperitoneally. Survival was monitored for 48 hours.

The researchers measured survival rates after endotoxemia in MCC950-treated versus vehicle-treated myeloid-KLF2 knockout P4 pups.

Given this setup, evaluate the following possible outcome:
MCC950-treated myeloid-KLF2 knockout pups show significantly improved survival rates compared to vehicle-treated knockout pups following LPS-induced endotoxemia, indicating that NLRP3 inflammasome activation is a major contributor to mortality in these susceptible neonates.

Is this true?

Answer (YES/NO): YES